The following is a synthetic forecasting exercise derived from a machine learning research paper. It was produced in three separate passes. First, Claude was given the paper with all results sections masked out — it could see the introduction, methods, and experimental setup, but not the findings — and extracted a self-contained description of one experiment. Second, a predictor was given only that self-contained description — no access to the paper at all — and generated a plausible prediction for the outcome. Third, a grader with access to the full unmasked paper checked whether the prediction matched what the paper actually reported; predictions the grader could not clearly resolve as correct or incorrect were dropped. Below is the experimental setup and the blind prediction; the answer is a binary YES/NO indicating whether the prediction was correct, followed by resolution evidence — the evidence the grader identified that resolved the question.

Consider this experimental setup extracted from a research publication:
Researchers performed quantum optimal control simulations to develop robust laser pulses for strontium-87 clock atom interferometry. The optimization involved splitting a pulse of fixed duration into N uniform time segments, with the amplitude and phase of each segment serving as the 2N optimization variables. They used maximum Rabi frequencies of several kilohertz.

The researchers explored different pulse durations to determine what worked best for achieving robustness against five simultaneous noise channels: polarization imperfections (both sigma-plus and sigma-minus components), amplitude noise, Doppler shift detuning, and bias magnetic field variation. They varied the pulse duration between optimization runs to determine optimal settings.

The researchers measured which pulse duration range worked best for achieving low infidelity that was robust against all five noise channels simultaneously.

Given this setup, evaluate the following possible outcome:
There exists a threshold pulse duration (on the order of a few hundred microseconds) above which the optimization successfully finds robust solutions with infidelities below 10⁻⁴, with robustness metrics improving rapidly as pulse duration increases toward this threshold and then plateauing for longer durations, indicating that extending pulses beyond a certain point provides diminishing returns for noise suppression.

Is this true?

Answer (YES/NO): NO